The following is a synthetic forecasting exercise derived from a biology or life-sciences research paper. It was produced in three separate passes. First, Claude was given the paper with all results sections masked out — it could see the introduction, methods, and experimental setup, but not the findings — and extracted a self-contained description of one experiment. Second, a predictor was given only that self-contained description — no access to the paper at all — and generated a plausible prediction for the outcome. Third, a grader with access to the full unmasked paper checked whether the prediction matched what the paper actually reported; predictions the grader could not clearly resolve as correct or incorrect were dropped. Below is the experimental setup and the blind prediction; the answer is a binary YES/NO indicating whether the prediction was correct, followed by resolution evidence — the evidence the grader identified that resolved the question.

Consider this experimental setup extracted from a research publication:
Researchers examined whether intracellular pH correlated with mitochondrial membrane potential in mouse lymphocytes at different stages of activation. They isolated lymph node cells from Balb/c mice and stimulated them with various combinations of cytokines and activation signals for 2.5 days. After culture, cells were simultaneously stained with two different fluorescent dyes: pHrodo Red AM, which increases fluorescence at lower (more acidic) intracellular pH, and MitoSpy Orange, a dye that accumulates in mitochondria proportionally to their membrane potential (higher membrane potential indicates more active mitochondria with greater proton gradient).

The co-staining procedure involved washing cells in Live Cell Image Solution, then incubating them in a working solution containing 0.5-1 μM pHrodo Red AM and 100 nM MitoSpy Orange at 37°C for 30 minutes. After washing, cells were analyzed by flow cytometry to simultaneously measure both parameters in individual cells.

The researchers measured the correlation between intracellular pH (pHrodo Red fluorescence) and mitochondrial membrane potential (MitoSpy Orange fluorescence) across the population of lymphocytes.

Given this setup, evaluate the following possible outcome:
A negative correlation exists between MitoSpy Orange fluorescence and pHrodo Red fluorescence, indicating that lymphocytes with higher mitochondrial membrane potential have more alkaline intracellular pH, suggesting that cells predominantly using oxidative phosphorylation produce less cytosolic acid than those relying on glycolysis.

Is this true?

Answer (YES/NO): NO